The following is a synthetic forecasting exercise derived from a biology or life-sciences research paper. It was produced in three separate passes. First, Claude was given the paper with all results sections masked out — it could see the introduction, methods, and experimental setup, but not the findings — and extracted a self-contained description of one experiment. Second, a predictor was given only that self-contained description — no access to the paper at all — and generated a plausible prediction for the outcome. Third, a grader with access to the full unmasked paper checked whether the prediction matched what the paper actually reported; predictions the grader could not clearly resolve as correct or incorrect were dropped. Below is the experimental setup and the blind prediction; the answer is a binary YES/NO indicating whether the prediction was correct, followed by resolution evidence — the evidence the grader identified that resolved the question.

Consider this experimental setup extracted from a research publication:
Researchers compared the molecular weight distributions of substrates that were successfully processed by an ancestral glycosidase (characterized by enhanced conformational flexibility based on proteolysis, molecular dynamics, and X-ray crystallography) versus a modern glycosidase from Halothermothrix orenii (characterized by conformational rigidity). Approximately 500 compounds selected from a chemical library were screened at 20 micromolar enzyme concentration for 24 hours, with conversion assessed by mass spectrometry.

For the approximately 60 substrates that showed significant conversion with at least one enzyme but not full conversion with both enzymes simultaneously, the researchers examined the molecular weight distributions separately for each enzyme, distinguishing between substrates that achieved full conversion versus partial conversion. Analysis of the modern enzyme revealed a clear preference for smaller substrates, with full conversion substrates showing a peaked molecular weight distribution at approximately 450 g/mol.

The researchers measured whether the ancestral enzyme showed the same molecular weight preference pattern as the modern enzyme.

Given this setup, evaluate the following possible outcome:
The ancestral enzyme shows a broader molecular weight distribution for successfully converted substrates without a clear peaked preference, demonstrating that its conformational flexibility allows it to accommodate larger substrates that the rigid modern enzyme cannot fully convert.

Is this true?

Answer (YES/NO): YES